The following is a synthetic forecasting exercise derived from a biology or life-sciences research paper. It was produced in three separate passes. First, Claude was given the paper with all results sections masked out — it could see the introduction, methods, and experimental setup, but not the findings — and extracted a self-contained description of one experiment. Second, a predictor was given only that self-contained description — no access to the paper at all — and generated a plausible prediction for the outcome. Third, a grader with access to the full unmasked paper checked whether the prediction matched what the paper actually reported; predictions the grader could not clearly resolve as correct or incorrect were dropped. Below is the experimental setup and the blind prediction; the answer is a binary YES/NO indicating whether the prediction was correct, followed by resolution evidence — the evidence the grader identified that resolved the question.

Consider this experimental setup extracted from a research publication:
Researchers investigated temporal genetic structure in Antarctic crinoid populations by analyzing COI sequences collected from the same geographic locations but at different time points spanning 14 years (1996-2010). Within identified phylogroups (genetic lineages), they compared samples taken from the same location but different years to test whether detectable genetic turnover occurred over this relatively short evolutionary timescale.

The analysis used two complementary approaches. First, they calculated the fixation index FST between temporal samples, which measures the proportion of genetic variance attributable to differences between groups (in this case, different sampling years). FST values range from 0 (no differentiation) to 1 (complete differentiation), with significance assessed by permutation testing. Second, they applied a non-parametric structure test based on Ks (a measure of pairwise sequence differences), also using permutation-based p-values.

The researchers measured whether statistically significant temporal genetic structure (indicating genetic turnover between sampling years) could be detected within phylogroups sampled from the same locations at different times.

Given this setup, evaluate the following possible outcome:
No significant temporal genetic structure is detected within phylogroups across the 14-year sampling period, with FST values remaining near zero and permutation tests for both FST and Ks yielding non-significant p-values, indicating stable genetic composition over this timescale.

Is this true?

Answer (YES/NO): NO